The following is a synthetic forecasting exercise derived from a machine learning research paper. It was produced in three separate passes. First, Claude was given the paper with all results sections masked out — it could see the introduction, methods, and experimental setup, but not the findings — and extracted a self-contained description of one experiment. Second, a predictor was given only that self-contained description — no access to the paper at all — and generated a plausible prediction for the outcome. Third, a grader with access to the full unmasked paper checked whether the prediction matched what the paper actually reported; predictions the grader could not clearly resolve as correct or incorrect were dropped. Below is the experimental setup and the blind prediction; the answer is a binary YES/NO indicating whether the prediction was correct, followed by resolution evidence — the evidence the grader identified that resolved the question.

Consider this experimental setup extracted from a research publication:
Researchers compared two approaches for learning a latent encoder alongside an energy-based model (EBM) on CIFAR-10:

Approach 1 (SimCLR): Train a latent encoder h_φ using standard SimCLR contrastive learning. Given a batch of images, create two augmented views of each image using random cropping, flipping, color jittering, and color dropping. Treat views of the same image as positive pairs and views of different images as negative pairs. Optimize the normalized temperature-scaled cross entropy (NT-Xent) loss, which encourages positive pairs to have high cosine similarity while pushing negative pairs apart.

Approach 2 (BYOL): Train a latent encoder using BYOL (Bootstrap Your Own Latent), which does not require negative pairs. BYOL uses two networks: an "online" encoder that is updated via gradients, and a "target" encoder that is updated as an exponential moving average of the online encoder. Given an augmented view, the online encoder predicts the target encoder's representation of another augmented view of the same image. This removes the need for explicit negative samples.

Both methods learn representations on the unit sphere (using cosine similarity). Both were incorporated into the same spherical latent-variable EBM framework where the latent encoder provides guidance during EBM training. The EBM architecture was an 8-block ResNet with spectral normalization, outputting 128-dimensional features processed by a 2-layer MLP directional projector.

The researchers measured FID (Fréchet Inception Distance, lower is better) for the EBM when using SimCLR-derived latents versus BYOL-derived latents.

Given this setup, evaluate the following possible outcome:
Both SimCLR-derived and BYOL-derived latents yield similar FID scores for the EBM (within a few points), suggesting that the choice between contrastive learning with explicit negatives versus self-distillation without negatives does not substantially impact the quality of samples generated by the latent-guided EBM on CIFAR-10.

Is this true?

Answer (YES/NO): YES